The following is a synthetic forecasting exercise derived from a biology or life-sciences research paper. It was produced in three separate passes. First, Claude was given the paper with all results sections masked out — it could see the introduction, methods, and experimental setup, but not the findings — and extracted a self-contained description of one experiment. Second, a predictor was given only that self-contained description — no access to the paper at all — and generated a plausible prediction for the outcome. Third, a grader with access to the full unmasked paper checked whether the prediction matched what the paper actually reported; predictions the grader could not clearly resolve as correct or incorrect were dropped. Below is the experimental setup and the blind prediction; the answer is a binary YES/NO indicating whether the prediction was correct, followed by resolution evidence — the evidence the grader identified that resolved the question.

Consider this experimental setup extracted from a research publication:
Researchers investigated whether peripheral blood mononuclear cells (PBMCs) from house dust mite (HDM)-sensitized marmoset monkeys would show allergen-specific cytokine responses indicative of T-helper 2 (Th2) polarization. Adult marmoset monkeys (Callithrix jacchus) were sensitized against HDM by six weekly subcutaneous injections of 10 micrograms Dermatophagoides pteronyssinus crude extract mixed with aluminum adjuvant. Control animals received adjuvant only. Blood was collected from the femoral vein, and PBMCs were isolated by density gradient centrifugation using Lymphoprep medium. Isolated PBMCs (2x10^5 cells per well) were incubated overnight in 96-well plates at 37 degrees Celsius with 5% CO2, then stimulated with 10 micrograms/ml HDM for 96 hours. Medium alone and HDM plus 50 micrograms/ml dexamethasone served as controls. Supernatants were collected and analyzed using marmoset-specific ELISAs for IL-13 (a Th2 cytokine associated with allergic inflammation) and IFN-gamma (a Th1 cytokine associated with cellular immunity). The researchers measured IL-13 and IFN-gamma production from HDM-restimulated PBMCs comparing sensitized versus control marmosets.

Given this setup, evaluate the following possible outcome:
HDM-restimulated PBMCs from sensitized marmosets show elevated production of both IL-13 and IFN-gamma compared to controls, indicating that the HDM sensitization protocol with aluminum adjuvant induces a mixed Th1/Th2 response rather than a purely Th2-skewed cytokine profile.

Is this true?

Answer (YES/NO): YES